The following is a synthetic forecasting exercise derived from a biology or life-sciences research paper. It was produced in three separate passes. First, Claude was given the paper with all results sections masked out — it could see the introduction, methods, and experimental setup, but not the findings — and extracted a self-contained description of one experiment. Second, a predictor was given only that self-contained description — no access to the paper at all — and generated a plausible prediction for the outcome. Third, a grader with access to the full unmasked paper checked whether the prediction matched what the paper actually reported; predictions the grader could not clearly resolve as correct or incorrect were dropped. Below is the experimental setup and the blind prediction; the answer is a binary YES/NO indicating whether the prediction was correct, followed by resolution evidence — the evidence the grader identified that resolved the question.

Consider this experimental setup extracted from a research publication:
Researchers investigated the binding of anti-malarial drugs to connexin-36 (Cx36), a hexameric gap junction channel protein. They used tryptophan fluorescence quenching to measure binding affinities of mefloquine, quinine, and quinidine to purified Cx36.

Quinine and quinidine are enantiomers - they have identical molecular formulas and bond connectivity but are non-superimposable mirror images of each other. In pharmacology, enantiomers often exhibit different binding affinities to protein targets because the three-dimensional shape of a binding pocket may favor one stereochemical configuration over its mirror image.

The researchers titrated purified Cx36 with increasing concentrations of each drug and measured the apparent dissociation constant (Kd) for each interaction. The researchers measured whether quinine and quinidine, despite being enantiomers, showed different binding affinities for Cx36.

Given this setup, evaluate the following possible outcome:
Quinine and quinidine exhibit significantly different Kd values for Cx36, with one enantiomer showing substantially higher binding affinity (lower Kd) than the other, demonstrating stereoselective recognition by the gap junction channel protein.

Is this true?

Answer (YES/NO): YES